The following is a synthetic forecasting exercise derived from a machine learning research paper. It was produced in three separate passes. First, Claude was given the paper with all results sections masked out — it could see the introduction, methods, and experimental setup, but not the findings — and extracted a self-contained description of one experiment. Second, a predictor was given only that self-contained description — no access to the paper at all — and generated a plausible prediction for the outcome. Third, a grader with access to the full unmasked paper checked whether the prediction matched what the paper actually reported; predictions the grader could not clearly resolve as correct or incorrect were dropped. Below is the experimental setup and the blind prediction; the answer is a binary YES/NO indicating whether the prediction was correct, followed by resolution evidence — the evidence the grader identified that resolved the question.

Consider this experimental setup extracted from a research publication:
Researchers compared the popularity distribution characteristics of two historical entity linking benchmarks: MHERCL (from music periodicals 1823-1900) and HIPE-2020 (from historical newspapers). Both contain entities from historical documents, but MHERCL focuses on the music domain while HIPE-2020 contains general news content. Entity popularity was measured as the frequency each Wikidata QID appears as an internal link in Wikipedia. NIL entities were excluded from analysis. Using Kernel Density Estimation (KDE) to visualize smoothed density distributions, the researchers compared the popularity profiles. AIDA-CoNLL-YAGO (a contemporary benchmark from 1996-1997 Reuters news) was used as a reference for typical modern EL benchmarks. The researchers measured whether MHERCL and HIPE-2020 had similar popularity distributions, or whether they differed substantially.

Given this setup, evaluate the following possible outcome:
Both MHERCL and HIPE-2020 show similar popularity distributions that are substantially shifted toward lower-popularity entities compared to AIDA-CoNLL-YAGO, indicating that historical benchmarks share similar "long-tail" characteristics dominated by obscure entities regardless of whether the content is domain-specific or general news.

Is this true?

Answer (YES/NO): NO